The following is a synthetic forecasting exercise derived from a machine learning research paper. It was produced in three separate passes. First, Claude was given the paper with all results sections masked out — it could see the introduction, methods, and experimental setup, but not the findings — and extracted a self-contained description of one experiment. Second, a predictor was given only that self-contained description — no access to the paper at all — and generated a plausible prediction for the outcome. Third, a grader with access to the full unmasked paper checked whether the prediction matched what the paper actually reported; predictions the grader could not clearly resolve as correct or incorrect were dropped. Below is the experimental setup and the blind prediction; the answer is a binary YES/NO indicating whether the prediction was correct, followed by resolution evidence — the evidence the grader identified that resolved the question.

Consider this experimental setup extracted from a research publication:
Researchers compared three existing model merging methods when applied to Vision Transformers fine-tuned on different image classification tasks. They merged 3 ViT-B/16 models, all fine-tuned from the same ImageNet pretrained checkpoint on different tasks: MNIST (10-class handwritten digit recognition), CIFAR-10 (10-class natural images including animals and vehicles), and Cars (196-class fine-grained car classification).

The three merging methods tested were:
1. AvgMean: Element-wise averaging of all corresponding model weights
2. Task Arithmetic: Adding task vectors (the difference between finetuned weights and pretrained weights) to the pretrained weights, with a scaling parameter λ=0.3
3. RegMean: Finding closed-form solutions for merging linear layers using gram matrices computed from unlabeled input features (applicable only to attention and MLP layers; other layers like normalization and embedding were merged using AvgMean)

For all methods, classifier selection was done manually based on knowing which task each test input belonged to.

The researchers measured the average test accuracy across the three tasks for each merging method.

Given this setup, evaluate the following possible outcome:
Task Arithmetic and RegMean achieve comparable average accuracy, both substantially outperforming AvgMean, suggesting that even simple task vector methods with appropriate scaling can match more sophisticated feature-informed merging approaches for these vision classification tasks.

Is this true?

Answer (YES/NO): NO